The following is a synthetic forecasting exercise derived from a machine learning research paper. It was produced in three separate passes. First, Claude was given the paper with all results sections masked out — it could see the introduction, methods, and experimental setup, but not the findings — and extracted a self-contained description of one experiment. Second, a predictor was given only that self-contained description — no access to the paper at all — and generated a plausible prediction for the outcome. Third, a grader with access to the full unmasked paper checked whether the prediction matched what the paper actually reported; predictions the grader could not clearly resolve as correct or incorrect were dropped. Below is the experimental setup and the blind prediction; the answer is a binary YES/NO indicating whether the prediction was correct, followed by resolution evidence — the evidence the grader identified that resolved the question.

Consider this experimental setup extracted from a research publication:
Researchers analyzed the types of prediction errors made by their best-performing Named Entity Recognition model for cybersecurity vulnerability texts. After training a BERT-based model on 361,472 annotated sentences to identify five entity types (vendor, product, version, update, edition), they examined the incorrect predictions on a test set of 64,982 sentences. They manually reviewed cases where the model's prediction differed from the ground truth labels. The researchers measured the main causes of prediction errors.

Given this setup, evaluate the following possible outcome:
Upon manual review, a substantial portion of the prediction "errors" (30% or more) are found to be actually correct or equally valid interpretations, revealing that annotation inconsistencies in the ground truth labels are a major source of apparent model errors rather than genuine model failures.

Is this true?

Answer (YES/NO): NO